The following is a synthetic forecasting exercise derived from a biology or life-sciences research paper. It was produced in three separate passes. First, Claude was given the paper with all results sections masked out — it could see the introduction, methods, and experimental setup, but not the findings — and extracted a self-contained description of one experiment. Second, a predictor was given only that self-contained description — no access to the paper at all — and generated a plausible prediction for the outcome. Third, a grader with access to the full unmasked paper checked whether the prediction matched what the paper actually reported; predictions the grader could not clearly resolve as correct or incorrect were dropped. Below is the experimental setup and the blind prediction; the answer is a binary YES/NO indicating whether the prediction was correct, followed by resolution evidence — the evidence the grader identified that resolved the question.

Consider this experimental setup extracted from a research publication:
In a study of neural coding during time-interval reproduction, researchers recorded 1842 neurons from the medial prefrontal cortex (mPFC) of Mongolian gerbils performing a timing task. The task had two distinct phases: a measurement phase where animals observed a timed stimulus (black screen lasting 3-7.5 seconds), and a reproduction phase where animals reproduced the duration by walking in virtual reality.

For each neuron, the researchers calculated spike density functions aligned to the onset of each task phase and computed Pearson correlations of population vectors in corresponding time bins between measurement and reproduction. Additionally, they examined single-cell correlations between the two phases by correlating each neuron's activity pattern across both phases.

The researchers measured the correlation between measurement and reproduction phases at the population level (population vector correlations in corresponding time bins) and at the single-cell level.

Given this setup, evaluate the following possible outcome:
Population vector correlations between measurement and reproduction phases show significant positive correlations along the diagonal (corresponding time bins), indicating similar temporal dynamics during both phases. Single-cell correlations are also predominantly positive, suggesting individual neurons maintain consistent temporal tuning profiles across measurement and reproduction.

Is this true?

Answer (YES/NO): NO